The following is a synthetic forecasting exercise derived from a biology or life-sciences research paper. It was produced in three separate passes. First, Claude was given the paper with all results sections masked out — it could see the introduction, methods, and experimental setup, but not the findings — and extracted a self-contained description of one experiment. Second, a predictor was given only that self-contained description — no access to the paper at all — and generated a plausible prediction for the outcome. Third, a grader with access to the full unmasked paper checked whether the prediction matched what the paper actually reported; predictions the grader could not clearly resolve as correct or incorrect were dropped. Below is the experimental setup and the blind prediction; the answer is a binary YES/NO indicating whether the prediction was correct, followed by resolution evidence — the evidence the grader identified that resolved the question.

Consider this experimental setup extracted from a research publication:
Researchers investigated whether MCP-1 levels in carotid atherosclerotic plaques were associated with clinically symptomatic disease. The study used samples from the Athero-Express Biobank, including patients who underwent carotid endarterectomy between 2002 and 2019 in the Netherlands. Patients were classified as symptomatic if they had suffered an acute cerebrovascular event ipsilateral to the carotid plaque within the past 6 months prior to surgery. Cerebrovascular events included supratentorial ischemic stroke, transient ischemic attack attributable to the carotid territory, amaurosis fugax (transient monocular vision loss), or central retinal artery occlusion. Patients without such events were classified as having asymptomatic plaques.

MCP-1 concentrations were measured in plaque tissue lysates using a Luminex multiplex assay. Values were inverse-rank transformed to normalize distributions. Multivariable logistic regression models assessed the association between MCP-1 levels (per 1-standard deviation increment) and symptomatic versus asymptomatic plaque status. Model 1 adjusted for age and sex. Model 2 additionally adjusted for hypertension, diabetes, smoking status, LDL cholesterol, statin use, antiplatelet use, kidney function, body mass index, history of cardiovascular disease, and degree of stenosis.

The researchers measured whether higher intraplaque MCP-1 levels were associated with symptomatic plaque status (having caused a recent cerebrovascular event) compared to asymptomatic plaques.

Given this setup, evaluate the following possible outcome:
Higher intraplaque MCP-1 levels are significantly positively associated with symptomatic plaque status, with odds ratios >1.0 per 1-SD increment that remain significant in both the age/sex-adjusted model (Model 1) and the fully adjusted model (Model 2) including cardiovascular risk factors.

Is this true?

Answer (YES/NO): YES